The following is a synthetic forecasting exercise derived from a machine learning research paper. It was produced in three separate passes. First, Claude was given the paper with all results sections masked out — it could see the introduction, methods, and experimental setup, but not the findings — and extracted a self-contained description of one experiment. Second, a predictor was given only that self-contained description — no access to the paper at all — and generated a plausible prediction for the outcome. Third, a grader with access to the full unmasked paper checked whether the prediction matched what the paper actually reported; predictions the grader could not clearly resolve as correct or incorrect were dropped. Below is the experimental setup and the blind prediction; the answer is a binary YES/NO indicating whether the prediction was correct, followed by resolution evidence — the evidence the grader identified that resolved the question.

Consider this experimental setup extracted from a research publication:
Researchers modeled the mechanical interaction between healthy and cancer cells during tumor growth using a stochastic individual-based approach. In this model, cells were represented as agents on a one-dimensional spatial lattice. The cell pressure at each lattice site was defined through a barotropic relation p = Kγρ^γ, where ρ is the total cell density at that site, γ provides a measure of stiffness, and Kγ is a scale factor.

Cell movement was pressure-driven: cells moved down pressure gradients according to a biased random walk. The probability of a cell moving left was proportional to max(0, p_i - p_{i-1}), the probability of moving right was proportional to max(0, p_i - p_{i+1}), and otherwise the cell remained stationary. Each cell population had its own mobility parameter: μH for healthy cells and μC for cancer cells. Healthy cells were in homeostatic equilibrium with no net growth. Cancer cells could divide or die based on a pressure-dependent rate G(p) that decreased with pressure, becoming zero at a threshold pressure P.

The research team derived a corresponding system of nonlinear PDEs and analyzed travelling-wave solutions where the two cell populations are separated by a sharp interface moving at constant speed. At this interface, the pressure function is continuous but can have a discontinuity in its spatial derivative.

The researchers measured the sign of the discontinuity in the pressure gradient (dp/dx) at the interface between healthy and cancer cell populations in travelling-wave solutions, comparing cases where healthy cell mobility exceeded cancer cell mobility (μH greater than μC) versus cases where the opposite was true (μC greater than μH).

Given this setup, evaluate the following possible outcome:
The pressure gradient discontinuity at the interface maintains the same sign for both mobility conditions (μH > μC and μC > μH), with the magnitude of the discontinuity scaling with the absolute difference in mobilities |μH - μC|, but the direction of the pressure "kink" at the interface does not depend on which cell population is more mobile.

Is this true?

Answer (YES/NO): NO